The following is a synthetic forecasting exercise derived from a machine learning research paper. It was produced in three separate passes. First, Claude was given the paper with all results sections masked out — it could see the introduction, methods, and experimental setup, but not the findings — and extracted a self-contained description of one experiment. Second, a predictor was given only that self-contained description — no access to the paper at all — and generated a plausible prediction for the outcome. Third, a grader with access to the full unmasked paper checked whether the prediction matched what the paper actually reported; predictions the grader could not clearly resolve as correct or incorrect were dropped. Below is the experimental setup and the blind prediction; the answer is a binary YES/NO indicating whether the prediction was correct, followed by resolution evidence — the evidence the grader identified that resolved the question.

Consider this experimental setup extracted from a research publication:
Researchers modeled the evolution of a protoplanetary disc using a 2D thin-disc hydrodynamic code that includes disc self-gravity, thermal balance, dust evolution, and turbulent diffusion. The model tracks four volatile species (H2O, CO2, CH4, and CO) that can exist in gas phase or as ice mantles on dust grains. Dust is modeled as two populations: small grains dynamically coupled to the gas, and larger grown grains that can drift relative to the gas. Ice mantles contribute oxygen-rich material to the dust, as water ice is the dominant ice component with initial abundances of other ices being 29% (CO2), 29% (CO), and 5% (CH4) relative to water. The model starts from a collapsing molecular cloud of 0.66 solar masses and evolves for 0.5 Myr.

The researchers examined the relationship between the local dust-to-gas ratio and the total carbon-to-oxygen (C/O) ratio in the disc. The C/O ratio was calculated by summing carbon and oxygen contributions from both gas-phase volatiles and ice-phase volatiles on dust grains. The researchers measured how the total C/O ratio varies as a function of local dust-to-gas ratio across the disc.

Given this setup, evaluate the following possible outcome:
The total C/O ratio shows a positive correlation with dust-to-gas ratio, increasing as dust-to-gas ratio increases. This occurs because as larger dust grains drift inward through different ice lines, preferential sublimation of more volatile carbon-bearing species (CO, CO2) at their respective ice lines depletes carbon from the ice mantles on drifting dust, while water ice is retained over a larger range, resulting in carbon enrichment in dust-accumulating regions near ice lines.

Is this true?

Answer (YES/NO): NO